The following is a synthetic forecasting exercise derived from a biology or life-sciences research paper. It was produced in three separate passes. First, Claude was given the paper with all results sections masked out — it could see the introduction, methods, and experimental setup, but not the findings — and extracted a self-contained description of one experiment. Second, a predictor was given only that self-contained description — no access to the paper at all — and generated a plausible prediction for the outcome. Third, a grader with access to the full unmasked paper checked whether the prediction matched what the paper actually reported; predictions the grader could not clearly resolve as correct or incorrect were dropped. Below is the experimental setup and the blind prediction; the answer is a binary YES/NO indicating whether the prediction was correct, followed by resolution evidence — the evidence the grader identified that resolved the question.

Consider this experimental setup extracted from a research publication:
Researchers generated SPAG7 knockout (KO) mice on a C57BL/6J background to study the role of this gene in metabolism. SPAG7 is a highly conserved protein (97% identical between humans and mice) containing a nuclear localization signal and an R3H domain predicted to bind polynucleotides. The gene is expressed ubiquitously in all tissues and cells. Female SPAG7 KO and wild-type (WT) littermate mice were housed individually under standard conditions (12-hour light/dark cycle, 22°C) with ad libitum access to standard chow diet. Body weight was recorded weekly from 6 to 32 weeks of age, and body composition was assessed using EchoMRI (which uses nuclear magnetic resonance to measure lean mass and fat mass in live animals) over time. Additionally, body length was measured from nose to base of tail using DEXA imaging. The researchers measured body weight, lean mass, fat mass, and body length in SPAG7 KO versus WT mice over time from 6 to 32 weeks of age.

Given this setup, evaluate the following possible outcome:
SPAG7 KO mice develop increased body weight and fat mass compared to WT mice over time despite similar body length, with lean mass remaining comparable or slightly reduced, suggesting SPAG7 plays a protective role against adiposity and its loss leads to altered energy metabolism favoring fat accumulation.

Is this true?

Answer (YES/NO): NO